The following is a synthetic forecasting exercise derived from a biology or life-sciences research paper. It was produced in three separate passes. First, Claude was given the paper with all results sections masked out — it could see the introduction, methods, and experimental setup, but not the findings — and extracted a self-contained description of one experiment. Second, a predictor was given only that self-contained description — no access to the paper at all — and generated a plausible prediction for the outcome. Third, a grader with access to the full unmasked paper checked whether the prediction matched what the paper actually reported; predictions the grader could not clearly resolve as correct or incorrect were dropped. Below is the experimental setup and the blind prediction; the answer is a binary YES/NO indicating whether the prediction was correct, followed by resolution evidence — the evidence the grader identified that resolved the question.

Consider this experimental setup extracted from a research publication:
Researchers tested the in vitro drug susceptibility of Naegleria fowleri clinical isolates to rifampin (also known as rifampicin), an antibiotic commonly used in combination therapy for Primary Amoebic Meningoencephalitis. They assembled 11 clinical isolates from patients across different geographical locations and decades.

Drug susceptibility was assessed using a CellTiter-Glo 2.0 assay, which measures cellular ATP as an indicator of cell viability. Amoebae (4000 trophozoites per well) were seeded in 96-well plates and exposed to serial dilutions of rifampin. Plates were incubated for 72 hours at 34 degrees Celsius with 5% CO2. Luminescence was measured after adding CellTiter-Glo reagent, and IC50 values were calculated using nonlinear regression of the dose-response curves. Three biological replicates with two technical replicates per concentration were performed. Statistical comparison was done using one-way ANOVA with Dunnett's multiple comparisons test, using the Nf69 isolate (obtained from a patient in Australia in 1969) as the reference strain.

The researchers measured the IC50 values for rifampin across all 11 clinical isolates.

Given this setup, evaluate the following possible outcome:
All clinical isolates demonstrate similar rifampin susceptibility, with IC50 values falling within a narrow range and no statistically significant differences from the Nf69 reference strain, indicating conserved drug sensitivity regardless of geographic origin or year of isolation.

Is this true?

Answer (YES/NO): NO